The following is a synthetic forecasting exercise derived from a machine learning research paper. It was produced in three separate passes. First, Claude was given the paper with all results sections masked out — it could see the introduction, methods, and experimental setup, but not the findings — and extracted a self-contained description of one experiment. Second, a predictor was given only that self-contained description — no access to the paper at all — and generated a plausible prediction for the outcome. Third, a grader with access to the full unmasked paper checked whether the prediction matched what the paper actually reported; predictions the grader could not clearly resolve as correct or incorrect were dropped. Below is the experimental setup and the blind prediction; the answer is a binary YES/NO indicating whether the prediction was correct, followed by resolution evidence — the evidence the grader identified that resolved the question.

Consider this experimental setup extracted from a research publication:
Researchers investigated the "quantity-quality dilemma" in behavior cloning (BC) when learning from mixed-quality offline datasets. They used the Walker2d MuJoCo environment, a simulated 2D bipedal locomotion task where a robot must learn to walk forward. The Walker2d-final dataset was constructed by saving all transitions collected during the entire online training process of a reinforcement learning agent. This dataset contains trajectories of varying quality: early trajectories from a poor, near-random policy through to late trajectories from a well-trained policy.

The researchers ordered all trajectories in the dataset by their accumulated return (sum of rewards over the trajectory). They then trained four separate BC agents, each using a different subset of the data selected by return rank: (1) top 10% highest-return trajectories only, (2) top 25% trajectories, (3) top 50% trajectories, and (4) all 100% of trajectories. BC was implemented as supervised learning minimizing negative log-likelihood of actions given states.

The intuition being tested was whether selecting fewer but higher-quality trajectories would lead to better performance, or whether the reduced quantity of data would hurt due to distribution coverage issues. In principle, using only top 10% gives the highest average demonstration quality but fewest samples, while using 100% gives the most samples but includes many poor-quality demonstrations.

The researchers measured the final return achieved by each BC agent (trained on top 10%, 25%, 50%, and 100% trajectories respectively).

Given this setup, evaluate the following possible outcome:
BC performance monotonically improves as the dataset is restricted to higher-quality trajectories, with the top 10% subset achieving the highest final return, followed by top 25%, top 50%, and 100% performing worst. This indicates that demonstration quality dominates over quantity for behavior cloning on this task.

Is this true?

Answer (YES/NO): NO